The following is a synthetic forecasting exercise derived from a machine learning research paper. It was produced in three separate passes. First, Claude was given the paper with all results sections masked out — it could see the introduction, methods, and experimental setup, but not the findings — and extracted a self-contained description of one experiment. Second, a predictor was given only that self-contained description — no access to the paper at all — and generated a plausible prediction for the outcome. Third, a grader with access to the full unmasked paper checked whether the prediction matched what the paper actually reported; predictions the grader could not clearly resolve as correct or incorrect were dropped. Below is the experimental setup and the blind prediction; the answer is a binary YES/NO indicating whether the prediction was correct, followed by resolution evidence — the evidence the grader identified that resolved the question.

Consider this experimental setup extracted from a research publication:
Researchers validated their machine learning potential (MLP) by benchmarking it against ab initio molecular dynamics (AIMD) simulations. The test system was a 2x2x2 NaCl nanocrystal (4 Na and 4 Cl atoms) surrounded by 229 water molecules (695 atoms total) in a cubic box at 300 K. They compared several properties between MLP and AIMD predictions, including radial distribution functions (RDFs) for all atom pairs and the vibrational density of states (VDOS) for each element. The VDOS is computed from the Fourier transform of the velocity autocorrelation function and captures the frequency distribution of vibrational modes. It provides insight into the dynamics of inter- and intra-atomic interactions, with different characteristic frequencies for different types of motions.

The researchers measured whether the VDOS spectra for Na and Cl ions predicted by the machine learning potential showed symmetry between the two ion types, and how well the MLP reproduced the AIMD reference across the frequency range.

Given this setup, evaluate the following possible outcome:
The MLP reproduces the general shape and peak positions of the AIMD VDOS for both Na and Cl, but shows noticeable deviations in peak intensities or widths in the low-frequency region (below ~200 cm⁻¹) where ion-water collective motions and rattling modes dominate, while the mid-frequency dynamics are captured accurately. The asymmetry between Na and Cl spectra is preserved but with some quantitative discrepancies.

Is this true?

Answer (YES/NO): NO